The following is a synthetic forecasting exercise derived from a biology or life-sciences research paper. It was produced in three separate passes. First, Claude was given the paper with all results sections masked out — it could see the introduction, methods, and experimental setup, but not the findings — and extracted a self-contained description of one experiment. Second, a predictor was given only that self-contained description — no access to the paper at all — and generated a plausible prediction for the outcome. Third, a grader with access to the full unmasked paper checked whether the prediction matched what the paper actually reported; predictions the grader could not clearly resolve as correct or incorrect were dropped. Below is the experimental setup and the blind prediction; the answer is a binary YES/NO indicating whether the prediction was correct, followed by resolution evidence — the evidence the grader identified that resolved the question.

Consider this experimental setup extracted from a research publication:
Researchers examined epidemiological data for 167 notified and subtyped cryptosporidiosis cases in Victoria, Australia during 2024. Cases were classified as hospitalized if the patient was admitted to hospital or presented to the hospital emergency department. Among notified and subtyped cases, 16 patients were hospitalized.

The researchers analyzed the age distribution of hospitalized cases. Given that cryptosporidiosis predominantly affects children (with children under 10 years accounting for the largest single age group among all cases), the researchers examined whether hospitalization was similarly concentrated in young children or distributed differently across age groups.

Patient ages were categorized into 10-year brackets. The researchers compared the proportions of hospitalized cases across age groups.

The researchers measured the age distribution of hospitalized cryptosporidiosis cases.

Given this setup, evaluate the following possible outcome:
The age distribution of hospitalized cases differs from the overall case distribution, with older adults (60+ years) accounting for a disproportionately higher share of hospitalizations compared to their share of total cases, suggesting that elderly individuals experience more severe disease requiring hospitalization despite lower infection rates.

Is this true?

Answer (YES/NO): NO